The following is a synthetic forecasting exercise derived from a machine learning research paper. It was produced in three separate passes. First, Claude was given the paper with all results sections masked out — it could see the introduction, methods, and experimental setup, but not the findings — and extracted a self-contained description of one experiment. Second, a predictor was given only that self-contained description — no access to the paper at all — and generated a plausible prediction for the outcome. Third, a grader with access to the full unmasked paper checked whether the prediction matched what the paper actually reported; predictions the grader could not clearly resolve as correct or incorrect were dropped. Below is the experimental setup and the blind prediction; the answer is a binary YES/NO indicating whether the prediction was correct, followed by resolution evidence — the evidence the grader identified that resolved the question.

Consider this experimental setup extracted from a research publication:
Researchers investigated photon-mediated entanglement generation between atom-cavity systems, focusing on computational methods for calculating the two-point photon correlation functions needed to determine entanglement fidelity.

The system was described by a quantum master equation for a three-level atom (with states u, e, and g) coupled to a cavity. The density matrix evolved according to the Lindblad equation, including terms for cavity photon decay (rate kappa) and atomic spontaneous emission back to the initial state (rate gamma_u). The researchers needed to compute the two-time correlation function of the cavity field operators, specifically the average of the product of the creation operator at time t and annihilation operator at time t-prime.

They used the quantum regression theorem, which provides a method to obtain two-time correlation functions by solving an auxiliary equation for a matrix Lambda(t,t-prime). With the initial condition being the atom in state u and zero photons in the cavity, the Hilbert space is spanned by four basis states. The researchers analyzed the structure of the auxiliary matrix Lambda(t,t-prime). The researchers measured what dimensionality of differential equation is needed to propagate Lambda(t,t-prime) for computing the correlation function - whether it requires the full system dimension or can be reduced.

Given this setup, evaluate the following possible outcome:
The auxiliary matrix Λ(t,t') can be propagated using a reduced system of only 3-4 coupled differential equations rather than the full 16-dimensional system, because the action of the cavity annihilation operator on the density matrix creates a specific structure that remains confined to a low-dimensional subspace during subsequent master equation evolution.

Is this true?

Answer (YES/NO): YES